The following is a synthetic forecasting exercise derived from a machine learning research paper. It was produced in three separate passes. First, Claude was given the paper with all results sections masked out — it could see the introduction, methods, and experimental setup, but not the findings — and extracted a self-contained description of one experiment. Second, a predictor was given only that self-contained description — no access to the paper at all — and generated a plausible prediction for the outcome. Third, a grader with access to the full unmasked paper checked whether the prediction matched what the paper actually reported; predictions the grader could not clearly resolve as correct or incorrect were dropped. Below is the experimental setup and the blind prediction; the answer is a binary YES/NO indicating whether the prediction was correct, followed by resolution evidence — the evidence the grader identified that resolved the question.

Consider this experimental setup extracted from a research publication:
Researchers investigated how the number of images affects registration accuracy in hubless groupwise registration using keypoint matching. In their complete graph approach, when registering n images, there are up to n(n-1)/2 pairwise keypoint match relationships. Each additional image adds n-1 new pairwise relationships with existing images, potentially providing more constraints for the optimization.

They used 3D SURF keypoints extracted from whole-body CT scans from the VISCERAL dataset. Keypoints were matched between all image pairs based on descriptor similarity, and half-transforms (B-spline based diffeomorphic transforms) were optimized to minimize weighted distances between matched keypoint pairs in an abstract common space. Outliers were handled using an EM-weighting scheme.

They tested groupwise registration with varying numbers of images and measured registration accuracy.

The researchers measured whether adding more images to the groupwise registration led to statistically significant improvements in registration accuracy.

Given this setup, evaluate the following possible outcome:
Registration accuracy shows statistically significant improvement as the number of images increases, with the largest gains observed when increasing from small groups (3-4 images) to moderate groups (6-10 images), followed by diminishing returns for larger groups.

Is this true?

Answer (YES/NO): NO